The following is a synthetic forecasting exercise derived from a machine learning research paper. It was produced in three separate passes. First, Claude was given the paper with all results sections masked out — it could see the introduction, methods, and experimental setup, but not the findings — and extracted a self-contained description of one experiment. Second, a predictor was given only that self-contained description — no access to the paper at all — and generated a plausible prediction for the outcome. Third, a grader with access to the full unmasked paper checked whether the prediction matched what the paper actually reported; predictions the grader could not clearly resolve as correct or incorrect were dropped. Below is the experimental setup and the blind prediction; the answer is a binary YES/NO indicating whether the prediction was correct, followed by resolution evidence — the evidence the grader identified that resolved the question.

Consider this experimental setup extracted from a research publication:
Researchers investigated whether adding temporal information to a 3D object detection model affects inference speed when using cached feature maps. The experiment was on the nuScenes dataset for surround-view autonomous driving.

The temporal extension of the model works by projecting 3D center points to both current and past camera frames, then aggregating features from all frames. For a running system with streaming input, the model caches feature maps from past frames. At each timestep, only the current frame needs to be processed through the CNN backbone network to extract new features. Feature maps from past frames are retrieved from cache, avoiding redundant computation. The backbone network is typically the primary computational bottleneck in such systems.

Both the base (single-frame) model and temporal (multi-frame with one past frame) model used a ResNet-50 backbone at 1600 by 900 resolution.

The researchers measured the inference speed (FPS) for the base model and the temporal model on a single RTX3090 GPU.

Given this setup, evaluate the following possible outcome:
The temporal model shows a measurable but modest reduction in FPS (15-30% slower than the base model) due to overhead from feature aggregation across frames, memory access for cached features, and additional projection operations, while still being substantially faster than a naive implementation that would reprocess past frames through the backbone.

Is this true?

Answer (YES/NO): NO